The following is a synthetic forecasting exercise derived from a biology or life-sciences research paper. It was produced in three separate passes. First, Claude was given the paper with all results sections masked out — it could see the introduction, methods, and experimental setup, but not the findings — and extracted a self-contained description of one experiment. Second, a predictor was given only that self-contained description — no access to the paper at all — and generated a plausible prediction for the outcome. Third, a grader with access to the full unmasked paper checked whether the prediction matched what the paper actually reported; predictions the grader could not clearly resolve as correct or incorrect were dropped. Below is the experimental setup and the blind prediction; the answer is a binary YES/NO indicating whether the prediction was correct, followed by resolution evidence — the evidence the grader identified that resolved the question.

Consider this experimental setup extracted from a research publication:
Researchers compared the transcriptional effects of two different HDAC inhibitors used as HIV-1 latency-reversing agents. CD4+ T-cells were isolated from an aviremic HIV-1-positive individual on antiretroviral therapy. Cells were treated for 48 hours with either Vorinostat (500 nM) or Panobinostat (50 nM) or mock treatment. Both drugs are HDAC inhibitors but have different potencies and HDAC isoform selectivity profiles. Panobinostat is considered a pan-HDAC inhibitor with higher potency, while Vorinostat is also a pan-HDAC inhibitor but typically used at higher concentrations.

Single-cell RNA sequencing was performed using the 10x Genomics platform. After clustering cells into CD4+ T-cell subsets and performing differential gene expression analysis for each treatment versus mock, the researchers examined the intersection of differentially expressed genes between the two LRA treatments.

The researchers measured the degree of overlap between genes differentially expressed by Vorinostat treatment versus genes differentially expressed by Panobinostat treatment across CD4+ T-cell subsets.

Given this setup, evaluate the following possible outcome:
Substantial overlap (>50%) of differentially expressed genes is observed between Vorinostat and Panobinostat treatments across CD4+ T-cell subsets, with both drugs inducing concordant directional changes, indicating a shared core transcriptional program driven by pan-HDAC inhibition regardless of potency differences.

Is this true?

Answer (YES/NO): NO